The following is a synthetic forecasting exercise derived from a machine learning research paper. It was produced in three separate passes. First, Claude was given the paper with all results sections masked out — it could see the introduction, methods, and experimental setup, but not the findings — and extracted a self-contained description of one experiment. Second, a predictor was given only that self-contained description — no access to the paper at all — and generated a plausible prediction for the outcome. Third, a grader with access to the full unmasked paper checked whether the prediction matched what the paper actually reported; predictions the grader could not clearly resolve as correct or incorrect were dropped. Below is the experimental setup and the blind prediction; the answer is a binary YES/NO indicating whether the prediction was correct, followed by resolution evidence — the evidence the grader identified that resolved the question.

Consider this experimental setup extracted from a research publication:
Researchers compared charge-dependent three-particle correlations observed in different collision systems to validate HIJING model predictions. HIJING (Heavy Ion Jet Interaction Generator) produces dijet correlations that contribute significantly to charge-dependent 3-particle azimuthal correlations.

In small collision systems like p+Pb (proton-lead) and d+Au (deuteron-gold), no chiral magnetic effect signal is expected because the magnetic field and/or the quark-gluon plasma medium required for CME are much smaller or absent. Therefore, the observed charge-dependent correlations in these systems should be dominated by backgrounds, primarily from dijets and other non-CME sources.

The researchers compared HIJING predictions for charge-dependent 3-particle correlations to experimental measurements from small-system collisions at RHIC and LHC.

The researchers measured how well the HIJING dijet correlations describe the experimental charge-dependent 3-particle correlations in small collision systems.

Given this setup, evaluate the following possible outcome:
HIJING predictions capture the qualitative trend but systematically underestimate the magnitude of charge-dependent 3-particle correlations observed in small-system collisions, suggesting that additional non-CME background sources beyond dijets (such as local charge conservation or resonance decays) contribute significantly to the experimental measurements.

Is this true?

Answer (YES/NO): NO